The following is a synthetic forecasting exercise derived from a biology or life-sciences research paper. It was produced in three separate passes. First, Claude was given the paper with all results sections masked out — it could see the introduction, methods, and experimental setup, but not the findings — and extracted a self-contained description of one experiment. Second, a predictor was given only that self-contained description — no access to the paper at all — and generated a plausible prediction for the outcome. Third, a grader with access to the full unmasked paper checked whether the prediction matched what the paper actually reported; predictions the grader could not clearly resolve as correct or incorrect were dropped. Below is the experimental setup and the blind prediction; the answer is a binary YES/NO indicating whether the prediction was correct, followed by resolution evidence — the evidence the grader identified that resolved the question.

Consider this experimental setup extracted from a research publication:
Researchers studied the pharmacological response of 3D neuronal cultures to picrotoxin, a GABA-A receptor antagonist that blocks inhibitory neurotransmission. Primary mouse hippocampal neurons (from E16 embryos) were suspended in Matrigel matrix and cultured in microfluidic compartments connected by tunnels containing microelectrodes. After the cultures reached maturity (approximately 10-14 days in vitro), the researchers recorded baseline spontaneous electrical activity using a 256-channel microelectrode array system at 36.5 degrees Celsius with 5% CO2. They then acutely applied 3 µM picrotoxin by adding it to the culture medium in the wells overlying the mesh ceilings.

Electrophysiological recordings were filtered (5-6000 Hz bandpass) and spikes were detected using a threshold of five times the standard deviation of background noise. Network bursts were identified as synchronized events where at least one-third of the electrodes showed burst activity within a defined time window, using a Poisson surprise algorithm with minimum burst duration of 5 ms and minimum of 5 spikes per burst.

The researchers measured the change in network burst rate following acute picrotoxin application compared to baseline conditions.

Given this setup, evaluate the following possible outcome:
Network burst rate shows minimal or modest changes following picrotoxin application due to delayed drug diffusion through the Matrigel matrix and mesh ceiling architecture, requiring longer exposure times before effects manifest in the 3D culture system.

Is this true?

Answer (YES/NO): NO